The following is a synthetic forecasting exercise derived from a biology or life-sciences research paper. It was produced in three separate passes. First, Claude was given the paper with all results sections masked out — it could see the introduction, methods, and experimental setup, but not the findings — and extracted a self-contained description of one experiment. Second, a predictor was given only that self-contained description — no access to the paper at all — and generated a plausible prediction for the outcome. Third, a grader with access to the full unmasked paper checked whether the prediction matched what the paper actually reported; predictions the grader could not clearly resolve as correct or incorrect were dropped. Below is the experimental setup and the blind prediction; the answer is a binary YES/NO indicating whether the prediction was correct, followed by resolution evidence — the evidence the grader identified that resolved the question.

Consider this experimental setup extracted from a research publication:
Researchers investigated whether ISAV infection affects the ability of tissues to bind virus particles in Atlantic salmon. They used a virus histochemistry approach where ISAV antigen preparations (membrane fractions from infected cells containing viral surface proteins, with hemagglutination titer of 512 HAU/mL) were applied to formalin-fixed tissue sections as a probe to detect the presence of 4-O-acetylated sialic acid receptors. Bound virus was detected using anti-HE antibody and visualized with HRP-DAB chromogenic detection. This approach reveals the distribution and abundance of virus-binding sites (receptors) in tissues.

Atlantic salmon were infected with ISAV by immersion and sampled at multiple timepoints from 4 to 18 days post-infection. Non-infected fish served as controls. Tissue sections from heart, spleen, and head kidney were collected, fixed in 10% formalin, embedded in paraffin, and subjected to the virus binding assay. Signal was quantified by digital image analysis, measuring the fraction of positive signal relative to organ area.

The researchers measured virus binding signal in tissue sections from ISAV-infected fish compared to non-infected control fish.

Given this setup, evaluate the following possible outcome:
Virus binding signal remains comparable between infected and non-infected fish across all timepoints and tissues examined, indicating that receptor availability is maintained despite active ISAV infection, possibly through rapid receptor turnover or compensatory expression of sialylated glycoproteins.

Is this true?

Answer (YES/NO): NO